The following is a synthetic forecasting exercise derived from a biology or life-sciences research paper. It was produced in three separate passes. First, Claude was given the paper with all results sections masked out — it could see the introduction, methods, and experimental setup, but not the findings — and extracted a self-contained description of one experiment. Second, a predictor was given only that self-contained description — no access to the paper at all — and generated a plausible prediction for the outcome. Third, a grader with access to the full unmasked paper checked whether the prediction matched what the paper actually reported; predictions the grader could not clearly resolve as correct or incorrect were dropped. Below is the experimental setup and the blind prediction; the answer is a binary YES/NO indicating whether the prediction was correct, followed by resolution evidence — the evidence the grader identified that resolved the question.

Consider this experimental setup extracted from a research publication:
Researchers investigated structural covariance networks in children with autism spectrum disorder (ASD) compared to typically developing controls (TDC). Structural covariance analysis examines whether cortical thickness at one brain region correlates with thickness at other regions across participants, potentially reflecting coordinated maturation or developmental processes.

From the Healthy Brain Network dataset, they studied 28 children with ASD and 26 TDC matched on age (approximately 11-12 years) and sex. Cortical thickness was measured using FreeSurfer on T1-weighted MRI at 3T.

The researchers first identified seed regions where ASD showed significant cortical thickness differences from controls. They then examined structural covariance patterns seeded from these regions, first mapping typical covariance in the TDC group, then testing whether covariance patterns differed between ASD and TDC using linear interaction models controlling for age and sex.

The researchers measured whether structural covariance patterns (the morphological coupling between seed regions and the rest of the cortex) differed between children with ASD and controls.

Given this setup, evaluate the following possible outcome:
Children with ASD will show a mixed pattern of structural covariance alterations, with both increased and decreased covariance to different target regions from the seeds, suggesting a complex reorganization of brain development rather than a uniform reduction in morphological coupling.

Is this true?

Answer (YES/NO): NO